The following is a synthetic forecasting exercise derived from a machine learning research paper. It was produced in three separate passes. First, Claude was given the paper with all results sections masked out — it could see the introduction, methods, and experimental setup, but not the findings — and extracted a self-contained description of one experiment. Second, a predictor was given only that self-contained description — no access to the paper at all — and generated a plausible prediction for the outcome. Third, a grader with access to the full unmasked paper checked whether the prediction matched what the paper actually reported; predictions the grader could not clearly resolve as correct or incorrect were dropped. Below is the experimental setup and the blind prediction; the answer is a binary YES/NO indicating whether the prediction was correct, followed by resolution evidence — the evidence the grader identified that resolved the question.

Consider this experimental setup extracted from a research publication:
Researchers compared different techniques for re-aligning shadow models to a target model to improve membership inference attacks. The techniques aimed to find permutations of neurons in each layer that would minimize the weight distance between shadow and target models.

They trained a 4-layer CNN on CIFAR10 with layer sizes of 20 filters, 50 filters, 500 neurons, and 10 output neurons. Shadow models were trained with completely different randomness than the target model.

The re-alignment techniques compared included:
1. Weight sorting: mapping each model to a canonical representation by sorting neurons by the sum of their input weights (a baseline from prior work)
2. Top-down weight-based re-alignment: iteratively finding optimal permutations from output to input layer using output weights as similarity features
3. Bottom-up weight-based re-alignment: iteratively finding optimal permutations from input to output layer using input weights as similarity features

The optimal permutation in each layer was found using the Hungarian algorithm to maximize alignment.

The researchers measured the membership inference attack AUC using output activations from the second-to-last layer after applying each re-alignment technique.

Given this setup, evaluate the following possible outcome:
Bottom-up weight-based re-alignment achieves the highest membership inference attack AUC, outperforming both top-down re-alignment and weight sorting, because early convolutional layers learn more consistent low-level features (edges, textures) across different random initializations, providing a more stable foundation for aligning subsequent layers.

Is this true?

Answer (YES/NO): NO